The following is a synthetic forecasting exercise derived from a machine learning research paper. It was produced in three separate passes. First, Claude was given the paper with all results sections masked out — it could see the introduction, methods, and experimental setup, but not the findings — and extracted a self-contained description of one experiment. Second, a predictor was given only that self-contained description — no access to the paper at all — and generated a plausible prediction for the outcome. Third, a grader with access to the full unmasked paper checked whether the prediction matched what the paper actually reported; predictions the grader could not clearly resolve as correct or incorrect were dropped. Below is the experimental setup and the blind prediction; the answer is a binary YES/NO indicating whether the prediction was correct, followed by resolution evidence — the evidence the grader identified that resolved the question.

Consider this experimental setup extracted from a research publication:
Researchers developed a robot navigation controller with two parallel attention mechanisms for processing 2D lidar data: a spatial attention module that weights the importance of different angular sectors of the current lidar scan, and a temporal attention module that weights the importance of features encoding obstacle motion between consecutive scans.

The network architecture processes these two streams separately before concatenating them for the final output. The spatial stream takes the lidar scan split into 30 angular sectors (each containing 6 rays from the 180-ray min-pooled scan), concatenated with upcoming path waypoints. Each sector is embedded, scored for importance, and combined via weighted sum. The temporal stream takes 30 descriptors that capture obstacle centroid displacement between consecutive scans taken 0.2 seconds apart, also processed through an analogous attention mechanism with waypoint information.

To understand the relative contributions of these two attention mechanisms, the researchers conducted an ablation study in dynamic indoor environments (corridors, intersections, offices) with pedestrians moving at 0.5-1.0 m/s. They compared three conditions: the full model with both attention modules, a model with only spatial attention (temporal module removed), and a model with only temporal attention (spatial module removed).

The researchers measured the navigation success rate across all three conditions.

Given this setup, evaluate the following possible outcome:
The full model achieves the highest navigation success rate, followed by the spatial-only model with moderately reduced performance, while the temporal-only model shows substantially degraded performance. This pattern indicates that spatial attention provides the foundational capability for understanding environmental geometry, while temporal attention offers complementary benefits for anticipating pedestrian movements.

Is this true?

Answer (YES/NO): YES